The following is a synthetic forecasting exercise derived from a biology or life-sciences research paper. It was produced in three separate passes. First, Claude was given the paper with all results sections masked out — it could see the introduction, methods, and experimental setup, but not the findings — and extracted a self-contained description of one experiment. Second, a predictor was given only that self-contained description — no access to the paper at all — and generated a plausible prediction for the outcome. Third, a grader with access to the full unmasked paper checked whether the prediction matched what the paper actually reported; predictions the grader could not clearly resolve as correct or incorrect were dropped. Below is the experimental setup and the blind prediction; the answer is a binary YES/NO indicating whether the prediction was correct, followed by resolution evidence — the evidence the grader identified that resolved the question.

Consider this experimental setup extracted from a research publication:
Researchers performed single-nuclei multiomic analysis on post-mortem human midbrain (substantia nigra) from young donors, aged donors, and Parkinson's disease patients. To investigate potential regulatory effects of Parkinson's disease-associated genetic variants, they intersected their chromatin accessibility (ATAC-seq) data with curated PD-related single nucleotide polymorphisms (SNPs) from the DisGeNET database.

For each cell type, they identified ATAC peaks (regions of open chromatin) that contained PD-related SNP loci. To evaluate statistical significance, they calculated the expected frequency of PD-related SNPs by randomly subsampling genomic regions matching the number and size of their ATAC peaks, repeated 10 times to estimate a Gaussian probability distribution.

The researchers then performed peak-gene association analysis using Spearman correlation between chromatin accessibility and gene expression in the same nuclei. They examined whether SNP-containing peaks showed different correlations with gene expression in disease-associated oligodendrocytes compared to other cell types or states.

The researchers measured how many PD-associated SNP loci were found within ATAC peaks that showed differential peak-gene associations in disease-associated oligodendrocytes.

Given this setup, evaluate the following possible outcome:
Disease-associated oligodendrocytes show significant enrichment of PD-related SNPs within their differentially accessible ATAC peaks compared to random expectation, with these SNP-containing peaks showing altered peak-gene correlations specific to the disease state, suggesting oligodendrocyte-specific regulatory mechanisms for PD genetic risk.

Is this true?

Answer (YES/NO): YES